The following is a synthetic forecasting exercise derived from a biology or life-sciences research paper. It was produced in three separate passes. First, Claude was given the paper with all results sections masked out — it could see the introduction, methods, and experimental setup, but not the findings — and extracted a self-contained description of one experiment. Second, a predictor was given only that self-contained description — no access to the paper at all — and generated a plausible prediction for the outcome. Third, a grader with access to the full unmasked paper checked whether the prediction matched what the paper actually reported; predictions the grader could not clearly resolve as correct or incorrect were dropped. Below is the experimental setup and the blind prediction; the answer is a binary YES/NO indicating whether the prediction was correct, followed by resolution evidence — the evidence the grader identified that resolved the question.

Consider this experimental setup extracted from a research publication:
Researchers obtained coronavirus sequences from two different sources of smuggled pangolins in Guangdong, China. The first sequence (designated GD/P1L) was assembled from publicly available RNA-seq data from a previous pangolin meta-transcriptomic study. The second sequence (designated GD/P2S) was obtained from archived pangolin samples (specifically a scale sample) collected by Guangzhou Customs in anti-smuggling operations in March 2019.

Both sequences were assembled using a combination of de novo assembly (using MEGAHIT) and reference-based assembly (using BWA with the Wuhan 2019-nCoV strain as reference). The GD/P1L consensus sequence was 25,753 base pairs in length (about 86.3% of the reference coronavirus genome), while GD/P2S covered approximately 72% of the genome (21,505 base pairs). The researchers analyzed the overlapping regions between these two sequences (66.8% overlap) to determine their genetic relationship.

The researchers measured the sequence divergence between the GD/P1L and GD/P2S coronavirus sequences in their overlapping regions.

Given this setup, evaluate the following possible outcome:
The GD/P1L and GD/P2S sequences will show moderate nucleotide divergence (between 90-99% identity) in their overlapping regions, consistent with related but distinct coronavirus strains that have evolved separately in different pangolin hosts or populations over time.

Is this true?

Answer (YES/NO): NO